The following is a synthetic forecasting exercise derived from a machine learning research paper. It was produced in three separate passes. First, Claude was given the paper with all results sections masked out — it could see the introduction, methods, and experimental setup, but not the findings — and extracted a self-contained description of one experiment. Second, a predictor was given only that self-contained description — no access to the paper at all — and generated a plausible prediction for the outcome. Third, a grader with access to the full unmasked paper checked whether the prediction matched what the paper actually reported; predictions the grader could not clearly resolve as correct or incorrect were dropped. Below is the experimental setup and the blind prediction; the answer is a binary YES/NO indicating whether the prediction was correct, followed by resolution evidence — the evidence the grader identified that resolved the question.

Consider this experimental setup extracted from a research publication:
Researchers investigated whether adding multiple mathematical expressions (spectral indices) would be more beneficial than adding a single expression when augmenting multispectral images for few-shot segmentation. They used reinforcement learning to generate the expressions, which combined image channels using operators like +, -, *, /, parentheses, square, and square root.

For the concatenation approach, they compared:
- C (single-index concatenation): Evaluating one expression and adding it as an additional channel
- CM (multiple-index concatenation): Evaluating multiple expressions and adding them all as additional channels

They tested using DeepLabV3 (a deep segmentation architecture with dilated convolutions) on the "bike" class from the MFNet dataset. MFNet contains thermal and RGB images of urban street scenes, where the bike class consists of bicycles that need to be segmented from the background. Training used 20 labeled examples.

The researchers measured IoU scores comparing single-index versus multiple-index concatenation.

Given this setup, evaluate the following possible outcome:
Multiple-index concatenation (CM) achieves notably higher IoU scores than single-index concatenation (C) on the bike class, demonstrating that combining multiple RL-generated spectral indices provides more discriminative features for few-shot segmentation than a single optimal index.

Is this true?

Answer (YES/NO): NO